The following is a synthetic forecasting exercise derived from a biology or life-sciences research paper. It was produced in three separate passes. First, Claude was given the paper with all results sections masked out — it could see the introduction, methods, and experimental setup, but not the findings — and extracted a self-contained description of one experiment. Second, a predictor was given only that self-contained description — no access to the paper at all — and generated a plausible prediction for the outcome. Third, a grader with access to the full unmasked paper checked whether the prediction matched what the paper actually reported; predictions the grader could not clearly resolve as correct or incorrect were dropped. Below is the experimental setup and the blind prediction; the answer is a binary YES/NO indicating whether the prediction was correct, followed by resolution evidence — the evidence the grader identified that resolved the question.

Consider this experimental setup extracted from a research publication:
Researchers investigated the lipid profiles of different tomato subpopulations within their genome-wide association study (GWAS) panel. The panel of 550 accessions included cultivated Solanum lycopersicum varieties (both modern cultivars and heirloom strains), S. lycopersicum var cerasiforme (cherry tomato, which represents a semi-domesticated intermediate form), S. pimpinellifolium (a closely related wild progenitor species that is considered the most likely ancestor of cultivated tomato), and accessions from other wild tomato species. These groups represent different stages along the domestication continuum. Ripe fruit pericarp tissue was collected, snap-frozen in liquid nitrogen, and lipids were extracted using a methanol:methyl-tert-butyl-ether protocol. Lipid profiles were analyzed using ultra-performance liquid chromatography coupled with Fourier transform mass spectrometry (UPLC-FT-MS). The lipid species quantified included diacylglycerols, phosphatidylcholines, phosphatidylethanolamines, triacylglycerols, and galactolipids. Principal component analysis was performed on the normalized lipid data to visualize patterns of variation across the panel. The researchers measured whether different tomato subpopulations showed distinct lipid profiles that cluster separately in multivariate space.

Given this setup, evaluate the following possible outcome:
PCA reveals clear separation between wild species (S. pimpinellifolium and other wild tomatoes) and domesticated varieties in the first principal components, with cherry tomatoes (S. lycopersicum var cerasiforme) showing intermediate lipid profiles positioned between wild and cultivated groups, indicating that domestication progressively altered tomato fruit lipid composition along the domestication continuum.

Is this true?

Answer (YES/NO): NO